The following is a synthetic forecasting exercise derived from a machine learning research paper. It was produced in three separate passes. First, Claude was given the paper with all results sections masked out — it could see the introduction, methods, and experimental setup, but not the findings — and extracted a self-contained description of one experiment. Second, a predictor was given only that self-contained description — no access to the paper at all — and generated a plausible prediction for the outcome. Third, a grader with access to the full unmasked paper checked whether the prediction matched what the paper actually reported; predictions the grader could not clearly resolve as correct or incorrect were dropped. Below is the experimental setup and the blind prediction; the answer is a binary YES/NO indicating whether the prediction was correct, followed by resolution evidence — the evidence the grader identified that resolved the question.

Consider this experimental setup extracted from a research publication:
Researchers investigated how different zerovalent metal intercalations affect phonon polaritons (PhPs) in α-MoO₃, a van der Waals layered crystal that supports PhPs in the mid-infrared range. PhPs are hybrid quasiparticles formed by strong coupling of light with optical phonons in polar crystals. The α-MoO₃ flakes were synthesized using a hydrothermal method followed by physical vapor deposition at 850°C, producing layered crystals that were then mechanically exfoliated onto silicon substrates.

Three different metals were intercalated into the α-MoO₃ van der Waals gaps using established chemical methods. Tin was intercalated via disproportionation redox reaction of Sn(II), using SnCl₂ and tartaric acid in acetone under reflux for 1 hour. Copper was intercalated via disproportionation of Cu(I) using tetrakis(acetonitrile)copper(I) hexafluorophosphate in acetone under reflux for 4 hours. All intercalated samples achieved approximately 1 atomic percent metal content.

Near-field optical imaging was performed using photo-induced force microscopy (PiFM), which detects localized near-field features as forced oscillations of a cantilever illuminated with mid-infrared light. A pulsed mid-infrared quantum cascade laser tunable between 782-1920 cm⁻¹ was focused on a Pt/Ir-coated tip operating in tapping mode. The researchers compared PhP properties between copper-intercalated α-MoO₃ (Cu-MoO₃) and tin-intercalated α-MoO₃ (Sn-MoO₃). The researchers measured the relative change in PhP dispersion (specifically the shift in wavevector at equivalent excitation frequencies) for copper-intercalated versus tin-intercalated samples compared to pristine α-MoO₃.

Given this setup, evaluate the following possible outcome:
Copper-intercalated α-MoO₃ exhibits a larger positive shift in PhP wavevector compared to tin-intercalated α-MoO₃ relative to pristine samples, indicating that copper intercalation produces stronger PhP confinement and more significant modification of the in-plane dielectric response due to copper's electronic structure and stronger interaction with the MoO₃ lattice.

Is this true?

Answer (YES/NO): NO